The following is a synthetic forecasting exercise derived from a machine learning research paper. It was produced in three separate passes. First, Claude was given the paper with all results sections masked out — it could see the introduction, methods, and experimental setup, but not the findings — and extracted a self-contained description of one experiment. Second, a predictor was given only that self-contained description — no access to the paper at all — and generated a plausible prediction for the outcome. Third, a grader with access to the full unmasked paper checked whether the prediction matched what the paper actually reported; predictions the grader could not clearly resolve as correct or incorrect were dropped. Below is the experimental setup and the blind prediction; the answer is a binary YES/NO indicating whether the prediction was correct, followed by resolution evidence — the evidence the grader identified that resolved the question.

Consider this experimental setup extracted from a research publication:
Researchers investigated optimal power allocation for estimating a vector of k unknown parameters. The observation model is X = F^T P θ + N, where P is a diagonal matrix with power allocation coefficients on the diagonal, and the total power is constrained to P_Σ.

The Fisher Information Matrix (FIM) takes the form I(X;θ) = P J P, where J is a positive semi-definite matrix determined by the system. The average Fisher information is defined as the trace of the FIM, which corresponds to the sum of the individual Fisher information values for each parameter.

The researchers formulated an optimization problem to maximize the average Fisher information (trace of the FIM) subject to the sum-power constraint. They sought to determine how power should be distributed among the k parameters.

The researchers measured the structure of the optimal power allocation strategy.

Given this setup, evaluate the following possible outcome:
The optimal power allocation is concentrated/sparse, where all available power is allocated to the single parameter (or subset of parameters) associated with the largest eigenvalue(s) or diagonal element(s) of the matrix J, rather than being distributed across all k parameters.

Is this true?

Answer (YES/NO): YES